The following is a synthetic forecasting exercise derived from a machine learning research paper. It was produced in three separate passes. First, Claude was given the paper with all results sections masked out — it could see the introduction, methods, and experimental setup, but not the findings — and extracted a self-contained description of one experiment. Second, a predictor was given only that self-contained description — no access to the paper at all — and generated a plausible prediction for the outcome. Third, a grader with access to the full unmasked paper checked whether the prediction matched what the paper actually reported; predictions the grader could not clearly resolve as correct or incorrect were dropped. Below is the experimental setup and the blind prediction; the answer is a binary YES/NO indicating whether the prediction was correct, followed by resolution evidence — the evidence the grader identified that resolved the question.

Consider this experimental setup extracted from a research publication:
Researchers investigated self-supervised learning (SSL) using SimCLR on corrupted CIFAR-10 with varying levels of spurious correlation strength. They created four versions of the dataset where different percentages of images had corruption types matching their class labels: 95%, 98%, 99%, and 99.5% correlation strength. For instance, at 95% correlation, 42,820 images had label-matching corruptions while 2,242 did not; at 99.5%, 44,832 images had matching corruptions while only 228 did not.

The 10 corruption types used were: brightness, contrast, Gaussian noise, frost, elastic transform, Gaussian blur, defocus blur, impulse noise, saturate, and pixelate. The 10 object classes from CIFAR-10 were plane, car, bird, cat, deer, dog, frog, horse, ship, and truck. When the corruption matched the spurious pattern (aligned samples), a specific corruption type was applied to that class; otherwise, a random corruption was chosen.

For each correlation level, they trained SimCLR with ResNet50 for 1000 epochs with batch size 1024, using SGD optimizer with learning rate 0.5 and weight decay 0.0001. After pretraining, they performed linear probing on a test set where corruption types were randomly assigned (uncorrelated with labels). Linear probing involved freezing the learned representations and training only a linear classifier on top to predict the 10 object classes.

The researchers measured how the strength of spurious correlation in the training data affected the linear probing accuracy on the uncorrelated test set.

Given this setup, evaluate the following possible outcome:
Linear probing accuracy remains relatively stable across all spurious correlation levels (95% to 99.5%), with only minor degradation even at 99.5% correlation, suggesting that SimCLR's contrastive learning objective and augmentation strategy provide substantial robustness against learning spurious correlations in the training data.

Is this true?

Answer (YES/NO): NO